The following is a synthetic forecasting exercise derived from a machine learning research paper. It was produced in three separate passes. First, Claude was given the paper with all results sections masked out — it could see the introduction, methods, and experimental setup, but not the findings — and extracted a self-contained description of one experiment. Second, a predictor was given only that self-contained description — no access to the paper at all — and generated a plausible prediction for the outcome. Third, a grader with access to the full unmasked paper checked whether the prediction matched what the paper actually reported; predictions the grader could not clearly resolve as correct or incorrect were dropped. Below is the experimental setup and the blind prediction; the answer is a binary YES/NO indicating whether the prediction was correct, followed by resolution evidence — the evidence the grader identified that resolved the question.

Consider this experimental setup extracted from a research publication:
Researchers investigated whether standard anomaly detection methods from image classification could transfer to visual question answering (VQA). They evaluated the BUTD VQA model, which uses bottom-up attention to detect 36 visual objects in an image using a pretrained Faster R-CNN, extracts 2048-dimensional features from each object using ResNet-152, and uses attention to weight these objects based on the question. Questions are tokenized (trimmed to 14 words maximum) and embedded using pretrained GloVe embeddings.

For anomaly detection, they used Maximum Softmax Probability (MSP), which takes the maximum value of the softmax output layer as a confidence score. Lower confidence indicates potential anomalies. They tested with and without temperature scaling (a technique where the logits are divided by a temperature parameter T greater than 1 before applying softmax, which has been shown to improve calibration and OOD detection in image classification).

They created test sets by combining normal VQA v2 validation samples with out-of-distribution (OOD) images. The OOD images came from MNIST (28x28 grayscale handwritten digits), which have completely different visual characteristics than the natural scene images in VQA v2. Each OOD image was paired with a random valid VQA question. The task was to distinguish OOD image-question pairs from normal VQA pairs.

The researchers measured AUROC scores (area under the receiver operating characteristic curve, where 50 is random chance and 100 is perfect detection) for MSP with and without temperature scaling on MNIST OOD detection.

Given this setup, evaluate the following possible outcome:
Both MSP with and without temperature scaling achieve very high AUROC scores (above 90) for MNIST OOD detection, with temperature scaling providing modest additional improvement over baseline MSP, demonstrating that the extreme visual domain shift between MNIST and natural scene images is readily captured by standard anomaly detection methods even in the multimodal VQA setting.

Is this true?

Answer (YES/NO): NO